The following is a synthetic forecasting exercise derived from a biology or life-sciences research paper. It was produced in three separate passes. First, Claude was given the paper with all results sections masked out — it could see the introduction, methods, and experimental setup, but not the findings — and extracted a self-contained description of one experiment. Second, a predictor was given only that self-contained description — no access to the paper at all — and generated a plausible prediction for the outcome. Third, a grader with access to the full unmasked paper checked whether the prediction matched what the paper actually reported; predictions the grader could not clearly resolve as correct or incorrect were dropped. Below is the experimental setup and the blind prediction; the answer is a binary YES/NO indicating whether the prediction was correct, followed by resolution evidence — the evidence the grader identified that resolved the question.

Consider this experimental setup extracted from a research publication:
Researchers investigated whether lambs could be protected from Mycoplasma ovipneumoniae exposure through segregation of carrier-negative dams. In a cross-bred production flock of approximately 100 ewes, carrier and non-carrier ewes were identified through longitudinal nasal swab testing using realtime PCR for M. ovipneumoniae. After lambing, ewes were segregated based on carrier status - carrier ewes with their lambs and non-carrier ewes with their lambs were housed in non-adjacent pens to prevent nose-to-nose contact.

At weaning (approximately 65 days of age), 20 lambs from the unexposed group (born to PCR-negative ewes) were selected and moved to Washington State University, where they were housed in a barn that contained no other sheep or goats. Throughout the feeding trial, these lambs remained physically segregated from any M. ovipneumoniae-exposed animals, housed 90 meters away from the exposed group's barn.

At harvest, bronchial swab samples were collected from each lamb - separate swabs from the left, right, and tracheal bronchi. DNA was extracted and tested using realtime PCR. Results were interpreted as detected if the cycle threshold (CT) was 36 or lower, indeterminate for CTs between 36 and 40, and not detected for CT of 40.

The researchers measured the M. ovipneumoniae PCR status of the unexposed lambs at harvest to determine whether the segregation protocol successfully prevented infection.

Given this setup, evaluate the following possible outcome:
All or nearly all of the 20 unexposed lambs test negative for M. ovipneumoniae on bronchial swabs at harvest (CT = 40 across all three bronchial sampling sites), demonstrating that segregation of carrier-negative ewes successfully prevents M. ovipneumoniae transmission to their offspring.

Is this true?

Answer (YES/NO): YES